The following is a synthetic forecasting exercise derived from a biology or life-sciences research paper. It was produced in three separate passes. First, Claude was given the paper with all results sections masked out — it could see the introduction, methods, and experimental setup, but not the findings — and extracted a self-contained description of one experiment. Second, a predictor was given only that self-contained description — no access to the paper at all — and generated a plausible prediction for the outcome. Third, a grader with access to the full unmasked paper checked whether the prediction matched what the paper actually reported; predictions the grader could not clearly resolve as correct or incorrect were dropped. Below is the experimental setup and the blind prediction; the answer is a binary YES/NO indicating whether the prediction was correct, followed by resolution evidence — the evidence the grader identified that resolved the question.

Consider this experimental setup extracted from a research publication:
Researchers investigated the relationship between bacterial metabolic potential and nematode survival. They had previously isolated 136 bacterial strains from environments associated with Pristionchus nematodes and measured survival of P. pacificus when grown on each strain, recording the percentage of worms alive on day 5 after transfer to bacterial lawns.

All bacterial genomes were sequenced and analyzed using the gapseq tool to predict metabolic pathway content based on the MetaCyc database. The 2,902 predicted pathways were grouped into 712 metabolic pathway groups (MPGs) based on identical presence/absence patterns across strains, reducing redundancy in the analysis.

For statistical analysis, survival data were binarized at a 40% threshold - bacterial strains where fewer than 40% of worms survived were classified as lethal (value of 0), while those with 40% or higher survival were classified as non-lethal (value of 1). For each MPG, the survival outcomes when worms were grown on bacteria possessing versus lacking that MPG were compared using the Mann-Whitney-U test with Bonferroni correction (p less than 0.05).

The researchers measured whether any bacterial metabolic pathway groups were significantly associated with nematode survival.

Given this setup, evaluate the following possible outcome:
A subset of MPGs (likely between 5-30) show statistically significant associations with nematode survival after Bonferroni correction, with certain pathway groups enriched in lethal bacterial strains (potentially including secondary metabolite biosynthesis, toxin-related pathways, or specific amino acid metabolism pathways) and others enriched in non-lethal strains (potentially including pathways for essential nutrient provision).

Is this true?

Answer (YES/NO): NO